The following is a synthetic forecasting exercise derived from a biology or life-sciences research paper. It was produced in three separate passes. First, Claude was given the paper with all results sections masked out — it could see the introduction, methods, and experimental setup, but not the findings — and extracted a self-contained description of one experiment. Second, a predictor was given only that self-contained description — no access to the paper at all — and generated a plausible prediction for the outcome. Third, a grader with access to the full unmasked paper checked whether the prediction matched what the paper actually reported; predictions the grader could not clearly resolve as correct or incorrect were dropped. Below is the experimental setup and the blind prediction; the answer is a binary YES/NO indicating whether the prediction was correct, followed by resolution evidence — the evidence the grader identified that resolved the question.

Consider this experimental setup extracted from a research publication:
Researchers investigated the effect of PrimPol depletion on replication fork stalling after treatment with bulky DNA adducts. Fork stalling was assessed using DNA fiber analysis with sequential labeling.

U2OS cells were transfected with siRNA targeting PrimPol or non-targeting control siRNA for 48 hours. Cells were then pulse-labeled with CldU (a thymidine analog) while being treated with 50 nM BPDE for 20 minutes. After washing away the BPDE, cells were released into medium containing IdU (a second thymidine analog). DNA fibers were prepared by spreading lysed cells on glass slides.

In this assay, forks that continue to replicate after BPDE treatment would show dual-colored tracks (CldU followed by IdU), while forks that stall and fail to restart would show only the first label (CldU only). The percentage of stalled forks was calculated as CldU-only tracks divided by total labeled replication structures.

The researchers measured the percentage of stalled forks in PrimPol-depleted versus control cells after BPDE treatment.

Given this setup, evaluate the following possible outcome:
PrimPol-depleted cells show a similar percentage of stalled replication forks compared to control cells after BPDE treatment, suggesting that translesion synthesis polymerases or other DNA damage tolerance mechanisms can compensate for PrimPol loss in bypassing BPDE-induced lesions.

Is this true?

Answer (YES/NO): NO